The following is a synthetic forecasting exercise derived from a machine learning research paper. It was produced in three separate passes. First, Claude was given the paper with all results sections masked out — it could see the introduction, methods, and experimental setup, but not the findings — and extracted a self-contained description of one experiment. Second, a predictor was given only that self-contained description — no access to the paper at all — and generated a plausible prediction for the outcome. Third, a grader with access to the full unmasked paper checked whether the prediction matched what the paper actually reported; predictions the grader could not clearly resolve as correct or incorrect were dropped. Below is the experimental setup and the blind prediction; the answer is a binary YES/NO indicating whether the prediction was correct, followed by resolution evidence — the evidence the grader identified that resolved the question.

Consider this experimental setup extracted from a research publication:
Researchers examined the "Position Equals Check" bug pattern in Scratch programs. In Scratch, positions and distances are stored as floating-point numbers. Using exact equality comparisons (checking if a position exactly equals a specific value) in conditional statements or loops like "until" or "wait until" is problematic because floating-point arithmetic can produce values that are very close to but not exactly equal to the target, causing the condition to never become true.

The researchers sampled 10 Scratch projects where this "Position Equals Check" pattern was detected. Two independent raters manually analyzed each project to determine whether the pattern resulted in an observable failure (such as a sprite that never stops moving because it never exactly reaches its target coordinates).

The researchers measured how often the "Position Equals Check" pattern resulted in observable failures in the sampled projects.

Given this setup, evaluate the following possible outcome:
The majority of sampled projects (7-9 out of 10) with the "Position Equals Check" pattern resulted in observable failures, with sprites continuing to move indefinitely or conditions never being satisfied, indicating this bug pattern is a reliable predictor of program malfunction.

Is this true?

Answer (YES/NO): NO